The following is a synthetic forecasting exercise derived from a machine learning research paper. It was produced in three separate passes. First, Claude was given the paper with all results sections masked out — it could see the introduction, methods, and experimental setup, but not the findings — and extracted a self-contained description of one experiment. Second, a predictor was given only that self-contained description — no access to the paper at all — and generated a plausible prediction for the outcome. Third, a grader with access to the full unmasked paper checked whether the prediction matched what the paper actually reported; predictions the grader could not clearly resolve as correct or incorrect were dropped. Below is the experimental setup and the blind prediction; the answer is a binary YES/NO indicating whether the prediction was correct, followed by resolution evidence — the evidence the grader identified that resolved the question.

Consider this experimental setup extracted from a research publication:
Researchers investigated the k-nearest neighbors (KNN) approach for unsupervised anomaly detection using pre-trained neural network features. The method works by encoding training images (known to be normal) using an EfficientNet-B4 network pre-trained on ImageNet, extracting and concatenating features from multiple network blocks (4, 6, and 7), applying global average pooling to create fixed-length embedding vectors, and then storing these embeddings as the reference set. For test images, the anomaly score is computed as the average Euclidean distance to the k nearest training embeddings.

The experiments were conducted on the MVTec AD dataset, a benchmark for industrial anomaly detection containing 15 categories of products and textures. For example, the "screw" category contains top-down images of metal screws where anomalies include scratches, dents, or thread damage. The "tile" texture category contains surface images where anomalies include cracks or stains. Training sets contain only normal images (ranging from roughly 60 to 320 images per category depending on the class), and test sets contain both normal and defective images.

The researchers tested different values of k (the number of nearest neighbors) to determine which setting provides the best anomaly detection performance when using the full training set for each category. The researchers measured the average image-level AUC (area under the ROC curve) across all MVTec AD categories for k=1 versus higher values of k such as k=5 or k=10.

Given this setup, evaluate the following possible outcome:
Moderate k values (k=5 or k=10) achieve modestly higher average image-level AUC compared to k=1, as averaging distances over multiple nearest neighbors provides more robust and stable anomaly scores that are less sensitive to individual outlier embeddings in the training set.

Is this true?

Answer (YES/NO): NO